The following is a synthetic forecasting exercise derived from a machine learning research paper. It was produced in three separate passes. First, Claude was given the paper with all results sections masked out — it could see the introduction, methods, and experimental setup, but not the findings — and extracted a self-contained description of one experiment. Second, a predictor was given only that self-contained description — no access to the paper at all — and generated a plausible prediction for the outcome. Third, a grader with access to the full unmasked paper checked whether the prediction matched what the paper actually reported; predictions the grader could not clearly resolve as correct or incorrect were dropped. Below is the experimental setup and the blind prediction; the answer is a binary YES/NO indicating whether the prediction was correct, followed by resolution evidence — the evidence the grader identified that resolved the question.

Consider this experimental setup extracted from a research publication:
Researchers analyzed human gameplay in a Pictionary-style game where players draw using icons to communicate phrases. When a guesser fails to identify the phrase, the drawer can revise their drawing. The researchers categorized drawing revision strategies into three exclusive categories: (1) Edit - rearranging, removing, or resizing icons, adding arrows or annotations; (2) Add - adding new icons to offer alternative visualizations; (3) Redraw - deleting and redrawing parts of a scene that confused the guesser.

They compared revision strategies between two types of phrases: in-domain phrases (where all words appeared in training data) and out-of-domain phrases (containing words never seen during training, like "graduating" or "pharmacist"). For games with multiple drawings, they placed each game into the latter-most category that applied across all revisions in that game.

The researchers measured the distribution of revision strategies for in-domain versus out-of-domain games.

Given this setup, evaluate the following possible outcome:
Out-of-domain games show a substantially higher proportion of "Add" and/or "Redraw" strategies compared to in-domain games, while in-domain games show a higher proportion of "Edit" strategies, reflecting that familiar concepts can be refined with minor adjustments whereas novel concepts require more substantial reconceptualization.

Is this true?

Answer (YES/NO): NO